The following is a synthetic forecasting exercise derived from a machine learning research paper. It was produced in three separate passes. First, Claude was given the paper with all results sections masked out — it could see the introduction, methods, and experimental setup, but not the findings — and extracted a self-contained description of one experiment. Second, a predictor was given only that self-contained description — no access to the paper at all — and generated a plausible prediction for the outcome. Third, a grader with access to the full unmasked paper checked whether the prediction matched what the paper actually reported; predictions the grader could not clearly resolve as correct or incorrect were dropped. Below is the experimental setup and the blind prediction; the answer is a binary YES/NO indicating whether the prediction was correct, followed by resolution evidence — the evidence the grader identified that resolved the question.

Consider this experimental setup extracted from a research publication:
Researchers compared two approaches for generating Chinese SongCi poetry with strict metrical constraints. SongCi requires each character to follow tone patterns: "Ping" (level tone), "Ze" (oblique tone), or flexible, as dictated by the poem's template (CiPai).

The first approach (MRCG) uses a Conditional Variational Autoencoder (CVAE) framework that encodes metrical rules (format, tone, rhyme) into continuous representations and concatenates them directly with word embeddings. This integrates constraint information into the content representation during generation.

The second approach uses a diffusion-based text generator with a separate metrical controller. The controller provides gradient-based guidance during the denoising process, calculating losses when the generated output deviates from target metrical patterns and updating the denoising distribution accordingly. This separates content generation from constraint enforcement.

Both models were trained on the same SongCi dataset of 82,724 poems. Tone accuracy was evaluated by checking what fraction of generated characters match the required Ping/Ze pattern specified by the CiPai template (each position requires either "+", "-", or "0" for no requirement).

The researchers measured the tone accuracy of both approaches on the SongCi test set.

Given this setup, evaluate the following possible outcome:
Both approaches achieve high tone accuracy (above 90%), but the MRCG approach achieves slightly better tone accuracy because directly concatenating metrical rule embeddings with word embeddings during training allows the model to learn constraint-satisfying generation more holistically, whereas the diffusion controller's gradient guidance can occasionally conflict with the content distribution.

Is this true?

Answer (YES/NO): YES